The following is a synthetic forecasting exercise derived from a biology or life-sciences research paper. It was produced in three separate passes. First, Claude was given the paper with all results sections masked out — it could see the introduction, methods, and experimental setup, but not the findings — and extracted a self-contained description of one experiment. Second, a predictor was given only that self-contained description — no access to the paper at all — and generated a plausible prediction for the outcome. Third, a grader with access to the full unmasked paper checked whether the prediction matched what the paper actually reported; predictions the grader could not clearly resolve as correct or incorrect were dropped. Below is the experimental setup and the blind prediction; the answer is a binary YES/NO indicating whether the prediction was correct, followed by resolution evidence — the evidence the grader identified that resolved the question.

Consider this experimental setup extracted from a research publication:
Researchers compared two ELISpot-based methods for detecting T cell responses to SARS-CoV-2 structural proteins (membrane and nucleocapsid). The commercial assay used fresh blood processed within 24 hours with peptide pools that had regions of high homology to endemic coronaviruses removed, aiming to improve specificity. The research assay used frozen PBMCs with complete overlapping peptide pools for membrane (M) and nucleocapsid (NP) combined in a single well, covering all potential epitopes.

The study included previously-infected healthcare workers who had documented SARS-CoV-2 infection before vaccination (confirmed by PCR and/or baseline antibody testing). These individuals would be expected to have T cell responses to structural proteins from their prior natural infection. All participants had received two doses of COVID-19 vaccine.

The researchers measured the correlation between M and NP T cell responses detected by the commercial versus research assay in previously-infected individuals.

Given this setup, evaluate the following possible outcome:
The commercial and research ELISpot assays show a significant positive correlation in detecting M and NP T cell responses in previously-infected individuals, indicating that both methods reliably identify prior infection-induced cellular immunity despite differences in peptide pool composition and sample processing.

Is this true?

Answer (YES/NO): NO